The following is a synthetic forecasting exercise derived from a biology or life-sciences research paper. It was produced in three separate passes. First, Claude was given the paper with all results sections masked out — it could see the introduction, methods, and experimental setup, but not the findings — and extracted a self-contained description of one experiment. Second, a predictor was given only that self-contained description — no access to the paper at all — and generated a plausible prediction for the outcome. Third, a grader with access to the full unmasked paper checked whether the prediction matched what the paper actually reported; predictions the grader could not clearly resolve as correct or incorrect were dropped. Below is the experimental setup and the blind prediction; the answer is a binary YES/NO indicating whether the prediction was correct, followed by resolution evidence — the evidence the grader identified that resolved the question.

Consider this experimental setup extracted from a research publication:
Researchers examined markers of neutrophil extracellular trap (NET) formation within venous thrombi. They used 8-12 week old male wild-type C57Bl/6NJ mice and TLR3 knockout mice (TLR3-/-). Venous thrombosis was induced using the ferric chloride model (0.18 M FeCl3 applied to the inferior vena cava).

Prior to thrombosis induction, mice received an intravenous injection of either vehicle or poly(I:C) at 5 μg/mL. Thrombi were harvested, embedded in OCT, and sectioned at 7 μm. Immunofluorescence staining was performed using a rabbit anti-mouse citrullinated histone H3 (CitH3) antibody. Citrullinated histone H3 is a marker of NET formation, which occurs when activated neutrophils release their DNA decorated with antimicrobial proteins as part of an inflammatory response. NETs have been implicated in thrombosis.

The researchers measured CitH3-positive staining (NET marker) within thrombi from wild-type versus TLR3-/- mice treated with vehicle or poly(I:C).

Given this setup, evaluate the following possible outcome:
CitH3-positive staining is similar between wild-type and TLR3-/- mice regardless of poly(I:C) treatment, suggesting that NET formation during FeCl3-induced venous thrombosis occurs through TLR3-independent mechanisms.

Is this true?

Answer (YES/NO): NO